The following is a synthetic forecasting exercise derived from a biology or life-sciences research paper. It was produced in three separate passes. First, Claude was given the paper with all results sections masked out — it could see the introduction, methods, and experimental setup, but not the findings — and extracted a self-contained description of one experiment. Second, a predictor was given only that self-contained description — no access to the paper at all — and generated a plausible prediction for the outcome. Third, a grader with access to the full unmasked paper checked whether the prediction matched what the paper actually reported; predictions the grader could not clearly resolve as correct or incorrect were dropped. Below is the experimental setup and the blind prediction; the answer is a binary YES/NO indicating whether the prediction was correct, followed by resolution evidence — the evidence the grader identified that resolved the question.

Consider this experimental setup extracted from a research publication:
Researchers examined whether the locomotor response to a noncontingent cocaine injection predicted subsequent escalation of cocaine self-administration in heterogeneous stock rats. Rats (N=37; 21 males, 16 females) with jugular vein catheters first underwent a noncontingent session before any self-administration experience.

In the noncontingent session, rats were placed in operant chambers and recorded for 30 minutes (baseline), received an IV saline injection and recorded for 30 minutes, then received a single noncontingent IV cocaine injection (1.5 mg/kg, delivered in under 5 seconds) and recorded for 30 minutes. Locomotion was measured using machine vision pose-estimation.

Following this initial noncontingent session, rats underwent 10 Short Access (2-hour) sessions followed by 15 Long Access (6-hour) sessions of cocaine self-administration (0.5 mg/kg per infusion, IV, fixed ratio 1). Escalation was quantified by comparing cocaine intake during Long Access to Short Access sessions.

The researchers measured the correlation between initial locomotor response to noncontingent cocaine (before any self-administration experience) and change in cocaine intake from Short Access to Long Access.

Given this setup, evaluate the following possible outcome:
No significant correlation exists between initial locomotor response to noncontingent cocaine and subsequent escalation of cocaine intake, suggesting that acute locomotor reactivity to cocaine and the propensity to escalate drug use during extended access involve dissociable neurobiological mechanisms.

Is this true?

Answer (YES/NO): YES